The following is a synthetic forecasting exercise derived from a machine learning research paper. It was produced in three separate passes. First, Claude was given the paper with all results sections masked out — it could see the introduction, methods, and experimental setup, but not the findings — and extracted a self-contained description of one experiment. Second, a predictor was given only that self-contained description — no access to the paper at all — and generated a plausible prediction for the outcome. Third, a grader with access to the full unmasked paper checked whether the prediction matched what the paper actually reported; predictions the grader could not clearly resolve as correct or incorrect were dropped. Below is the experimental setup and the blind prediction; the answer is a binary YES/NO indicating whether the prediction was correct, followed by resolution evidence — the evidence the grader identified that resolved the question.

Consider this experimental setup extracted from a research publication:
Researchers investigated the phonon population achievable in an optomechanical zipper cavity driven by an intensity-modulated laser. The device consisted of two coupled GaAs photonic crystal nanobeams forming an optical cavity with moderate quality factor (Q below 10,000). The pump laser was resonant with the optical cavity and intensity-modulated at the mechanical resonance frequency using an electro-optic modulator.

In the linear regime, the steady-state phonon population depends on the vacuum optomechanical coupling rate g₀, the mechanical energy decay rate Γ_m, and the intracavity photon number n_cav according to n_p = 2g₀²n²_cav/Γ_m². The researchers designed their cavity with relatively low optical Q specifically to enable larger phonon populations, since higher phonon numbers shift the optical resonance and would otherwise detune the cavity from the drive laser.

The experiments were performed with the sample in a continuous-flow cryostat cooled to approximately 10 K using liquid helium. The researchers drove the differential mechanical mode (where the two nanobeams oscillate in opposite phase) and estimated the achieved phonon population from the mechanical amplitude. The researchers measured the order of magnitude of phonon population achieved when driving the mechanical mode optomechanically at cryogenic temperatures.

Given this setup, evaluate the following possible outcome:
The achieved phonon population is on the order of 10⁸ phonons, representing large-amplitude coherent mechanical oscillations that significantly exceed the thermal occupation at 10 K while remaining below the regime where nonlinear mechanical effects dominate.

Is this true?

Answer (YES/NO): YES